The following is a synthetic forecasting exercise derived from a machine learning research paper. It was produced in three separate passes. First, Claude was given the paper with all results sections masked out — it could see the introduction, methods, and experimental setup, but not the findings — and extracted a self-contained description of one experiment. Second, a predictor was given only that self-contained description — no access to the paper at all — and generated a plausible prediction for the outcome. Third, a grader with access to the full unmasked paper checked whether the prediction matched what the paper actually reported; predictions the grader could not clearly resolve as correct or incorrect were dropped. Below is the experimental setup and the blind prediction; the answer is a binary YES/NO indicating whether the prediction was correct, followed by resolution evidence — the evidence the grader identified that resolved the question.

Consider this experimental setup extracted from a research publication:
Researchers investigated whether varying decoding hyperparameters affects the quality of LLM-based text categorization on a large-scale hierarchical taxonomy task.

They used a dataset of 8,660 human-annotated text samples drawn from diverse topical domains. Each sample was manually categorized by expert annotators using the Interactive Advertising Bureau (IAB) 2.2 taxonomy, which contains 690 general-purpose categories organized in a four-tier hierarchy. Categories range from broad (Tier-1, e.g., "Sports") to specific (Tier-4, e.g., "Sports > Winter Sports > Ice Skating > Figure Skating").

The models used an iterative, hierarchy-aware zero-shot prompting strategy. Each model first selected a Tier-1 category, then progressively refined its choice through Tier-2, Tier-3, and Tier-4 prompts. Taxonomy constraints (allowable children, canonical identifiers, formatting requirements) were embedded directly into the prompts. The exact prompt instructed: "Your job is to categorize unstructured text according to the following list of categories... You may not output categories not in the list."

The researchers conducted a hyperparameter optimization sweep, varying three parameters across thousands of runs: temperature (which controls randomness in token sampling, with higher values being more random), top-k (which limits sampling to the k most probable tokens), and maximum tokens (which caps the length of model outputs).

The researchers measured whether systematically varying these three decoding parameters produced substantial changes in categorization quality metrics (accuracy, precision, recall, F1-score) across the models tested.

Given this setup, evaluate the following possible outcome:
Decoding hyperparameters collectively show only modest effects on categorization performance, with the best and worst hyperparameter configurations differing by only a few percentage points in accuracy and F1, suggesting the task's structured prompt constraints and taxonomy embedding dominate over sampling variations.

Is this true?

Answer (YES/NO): YES